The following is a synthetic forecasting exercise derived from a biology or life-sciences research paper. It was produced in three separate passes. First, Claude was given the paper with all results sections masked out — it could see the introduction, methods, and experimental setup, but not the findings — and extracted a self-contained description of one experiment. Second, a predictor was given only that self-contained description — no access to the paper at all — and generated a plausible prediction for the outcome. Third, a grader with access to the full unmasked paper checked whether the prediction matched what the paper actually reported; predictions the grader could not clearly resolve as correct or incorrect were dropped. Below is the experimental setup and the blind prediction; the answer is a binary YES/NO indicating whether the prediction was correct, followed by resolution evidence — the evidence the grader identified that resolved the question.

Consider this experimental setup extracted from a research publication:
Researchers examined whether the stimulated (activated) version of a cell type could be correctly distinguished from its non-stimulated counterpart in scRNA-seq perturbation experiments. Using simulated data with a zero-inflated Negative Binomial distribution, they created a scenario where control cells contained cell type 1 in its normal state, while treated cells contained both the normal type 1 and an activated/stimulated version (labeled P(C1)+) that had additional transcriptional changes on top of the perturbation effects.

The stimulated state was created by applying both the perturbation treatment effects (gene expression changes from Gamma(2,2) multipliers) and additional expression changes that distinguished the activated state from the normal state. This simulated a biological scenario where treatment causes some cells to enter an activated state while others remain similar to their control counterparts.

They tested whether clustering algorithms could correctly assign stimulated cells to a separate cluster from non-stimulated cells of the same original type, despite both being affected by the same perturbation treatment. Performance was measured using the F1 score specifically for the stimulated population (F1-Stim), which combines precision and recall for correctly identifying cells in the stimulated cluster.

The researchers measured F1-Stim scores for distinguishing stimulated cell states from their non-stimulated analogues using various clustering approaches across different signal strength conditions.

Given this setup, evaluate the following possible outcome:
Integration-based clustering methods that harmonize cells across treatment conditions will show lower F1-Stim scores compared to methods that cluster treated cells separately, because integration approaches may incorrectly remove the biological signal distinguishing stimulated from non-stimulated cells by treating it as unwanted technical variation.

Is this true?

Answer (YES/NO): NO